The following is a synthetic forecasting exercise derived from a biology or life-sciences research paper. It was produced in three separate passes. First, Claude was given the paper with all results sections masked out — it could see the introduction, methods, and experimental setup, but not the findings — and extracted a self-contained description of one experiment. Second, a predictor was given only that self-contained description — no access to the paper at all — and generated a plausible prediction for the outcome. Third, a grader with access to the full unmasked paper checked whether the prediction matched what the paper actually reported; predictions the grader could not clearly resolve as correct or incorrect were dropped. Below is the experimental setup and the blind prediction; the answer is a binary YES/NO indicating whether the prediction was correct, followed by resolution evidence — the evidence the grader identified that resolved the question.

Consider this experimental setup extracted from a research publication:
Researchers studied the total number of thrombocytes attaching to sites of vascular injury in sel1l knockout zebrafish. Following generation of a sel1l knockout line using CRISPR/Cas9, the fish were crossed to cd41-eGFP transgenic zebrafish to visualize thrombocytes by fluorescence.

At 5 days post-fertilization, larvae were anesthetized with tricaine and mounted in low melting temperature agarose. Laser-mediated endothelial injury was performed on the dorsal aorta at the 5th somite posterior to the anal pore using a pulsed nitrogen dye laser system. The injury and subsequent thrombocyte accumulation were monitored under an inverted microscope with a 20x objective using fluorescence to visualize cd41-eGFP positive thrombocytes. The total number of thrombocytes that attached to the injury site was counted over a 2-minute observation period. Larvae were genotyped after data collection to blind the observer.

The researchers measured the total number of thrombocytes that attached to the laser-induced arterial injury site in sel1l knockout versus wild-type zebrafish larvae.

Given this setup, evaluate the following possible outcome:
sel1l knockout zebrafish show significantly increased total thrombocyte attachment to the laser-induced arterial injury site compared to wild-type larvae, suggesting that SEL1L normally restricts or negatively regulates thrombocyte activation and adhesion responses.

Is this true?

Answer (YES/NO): NO